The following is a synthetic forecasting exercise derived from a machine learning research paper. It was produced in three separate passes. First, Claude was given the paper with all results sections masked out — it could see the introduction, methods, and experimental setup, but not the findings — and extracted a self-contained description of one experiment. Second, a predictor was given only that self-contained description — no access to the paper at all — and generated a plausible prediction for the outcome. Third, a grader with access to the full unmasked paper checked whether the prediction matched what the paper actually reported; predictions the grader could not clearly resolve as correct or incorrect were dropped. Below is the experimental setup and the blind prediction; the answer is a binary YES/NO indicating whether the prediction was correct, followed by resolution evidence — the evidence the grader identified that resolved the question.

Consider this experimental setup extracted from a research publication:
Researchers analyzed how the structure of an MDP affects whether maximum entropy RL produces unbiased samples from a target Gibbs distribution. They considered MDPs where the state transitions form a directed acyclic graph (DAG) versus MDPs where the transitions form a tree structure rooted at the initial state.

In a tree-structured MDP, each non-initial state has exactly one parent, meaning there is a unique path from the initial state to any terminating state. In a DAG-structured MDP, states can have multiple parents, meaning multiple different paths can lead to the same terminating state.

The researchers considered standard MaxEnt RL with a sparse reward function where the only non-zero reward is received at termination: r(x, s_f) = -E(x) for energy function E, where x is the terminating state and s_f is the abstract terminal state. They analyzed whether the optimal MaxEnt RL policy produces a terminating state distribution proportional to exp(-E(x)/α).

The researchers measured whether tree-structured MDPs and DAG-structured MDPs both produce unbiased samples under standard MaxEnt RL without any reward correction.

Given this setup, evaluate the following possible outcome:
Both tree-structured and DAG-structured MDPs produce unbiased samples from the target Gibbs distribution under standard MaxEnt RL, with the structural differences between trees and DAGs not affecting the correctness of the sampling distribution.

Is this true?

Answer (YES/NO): NO